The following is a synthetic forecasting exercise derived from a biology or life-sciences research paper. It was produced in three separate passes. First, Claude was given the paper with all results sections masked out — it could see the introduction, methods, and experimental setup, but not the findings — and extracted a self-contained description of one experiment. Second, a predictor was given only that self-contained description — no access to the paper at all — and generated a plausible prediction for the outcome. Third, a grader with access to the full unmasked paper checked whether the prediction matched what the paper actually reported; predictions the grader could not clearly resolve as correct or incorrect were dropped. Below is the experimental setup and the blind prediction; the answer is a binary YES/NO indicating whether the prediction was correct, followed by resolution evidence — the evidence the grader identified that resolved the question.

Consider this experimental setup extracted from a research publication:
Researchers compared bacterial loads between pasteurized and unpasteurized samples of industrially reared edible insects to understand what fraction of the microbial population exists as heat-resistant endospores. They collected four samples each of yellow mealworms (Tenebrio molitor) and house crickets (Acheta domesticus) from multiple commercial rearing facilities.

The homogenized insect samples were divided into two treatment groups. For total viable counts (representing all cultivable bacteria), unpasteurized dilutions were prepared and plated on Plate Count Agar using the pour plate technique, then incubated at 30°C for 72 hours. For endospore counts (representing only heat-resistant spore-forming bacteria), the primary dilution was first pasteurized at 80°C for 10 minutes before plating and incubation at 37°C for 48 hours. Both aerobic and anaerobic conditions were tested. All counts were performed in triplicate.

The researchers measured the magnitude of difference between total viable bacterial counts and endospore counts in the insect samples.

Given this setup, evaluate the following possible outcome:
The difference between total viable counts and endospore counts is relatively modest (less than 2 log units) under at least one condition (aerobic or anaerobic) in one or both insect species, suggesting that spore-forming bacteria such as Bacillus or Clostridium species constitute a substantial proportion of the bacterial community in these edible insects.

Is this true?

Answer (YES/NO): NO